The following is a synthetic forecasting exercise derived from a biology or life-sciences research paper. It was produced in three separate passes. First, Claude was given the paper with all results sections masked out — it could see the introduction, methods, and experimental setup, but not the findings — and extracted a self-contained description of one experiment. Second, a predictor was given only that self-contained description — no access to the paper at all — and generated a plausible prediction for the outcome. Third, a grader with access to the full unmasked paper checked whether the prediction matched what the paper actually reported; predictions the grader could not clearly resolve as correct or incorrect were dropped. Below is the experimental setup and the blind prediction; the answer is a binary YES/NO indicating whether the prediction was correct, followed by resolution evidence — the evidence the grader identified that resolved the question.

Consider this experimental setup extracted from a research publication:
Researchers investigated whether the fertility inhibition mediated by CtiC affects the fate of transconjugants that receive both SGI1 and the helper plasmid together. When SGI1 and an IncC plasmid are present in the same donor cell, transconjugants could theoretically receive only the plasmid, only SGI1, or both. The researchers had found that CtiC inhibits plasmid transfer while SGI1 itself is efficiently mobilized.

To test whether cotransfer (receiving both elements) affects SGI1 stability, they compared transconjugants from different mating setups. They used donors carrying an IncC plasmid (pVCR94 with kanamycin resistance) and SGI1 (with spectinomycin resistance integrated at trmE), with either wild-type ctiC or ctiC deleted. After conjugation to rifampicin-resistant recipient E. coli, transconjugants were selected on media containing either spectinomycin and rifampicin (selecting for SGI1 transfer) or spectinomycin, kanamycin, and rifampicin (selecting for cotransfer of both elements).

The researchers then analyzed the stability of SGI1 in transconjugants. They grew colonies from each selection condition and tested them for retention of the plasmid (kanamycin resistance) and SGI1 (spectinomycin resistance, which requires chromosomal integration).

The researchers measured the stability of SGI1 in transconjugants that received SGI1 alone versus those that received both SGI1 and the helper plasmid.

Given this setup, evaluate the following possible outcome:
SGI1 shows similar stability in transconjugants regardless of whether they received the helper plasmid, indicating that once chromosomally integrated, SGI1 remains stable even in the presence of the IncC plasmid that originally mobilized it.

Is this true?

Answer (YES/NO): NO